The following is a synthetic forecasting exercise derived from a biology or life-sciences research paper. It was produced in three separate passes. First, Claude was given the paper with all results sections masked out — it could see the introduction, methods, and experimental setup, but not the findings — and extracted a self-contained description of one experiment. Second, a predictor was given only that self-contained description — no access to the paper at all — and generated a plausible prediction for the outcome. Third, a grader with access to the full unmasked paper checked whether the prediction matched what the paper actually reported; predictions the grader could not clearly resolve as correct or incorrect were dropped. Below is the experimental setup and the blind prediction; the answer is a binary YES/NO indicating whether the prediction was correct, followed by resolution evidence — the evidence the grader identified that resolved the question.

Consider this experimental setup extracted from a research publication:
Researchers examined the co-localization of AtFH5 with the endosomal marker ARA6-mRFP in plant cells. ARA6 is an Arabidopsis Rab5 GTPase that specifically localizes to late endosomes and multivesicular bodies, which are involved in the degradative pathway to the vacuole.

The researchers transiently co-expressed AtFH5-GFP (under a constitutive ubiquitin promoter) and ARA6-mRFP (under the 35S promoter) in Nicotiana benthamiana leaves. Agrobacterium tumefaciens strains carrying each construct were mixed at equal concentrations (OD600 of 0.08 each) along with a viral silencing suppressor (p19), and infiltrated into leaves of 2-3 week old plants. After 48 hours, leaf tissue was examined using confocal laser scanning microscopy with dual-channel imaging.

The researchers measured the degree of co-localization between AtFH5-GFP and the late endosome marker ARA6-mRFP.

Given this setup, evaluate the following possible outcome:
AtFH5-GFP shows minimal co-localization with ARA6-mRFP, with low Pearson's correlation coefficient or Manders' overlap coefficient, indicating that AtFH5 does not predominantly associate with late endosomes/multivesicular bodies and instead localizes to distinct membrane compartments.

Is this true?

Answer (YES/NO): NO